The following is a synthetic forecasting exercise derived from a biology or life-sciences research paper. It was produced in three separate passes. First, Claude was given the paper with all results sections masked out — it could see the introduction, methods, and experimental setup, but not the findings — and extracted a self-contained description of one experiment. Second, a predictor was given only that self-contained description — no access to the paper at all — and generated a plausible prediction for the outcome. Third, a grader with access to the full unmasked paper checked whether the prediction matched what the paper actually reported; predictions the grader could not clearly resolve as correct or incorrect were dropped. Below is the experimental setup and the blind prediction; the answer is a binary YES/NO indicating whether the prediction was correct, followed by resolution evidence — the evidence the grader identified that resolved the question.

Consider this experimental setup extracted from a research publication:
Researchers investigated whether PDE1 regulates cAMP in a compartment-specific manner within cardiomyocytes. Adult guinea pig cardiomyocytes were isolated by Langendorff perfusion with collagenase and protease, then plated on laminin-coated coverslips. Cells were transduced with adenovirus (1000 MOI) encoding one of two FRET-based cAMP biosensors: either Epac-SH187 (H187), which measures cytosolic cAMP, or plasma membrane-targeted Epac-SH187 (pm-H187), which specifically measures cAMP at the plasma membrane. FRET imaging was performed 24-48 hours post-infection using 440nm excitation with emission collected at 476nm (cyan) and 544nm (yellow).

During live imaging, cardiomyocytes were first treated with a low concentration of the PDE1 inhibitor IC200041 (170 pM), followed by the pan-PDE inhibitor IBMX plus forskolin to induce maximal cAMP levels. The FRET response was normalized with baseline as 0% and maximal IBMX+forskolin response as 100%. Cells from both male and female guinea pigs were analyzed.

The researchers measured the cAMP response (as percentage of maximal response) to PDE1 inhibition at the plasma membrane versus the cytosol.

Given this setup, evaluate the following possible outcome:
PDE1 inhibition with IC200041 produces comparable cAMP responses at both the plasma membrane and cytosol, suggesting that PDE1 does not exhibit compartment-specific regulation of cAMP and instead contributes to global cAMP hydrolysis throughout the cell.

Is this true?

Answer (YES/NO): NO